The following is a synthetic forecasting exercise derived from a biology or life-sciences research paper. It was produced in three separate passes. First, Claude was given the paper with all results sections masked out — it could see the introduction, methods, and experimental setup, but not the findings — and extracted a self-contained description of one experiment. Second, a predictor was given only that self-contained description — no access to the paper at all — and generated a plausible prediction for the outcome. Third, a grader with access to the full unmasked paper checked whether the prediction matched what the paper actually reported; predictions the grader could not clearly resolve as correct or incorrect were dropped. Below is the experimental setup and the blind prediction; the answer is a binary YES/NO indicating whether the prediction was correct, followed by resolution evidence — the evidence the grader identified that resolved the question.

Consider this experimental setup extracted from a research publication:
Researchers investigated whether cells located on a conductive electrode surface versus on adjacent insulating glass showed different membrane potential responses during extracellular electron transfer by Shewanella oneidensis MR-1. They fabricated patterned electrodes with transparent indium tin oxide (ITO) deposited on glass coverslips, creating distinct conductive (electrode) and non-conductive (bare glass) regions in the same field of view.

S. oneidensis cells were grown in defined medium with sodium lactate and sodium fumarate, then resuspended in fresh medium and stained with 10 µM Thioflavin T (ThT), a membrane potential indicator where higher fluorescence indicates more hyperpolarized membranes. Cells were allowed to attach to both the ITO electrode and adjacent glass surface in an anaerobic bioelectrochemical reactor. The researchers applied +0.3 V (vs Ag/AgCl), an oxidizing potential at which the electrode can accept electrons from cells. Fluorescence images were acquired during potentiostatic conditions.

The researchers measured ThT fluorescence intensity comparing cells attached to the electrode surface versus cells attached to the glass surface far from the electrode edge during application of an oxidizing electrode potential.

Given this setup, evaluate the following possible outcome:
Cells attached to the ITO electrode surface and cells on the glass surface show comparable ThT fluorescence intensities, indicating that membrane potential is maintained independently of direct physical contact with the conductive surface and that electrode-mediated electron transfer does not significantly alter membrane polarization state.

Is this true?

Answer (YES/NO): NO